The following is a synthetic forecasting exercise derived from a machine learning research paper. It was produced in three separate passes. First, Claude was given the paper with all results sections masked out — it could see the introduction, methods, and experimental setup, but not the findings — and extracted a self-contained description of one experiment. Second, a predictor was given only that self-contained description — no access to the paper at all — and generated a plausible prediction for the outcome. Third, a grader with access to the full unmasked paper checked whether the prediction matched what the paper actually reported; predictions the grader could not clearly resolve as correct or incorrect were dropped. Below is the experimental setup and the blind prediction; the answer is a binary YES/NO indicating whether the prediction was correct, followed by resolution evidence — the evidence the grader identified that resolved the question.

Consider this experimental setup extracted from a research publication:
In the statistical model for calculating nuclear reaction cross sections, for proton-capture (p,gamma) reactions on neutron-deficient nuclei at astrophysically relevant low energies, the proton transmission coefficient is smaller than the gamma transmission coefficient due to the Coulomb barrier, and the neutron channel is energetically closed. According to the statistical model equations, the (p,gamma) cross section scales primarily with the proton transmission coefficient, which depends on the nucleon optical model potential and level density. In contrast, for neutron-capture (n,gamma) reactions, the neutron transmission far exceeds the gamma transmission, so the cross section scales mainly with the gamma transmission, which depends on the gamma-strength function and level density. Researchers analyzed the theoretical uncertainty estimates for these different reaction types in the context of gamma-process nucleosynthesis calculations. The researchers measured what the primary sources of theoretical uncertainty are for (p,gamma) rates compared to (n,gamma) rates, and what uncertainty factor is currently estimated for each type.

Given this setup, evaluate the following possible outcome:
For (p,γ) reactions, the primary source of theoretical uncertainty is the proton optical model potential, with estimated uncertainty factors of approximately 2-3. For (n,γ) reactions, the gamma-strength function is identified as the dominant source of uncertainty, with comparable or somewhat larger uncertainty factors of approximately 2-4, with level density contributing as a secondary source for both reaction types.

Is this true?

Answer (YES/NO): NO